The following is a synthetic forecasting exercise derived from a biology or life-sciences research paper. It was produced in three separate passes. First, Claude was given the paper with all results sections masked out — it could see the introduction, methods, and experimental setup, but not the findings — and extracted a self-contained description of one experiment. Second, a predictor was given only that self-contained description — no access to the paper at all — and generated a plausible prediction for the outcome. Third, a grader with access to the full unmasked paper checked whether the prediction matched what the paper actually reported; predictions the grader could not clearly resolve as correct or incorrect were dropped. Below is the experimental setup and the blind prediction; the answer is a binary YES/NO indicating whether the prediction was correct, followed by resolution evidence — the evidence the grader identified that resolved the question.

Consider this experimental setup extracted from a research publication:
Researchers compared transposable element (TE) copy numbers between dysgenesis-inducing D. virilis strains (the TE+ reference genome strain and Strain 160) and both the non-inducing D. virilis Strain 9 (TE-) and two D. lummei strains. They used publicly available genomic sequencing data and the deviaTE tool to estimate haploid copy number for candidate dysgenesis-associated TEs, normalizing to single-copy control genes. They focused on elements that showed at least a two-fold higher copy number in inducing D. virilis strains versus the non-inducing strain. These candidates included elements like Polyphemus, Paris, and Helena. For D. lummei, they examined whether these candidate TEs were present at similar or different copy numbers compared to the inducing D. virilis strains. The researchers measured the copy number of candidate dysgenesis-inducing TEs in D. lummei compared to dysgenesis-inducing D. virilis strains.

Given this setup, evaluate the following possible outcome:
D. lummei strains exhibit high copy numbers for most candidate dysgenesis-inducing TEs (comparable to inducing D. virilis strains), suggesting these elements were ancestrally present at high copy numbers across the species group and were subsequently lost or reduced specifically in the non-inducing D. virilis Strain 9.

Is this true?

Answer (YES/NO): NO